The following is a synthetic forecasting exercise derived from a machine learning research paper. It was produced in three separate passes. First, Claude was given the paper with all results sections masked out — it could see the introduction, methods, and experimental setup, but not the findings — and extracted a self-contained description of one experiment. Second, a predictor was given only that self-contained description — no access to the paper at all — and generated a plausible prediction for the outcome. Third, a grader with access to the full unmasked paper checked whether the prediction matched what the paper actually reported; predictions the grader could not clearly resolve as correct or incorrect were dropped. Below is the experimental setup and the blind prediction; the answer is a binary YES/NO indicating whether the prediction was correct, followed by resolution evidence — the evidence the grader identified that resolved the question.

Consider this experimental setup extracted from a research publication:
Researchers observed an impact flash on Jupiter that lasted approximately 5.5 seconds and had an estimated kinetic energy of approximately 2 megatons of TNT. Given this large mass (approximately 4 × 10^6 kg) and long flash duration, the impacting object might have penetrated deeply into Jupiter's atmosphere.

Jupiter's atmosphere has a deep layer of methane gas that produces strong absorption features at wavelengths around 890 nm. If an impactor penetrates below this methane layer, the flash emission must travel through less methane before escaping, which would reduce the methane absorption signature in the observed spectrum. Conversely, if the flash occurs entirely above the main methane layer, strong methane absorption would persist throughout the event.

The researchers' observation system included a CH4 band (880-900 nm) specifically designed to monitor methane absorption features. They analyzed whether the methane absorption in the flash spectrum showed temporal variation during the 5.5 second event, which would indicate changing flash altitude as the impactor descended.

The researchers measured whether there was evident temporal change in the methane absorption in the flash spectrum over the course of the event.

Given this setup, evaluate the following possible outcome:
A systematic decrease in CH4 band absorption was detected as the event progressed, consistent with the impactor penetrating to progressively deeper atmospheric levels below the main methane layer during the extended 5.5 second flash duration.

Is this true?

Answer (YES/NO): NO